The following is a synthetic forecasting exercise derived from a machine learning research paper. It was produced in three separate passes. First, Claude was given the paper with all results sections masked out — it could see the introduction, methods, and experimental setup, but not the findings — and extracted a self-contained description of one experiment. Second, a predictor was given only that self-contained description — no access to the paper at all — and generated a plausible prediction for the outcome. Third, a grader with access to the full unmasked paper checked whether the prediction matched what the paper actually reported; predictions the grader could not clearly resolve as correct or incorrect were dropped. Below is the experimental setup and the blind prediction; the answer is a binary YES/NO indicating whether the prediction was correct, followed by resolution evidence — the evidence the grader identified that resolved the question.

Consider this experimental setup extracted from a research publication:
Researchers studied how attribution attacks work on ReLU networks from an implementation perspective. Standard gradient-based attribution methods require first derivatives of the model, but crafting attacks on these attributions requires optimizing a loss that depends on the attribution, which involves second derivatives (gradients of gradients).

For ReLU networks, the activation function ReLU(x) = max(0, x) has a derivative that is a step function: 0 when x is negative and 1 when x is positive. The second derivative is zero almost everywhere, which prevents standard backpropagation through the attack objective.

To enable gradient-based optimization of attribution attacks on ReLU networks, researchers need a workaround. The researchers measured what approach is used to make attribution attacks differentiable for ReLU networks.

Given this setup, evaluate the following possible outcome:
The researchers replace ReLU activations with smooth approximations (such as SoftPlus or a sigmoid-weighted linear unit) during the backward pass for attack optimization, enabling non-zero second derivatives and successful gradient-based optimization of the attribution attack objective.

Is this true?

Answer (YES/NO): YES